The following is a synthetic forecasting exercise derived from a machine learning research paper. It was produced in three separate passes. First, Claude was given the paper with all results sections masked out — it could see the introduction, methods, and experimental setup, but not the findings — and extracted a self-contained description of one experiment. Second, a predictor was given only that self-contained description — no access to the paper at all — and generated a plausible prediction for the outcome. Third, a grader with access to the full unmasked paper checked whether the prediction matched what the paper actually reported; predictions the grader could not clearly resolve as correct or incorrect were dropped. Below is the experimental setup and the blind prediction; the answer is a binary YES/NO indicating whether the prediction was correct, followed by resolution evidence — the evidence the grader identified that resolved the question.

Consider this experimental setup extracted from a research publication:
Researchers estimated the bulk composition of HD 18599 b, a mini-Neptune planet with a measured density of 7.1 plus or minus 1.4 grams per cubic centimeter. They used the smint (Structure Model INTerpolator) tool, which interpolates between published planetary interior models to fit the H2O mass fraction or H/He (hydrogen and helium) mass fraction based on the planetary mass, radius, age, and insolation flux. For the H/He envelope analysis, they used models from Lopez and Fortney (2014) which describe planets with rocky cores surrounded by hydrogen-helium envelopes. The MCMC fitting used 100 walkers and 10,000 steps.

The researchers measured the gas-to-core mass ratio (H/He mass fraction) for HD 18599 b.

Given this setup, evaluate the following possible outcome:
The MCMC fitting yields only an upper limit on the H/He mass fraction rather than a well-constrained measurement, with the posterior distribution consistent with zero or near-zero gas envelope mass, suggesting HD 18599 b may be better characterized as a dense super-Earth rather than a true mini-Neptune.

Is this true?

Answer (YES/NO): NO